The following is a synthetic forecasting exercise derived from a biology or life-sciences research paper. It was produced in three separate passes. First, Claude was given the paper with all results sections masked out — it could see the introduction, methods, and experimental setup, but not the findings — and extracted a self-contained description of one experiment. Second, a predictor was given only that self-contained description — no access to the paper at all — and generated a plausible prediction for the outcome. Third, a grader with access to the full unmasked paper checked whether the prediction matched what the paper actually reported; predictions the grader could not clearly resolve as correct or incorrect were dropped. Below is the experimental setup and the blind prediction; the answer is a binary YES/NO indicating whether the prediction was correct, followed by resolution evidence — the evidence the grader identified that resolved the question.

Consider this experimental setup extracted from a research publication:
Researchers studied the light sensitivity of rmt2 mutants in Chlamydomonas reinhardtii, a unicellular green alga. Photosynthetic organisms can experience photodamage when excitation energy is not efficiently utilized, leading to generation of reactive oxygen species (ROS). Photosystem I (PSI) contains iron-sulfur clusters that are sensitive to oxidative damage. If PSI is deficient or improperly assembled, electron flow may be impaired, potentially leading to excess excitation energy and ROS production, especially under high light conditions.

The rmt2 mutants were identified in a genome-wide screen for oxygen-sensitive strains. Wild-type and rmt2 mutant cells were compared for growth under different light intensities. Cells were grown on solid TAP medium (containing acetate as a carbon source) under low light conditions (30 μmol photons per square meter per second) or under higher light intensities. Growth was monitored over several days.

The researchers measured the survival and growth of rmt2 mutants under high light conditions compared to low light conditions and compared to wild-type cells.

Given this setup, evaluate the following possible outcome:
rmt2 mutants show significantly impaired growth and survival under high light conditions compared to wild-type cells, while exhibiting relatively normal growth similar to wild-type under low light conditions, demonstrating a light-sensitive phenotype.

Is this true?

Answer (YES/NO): YES